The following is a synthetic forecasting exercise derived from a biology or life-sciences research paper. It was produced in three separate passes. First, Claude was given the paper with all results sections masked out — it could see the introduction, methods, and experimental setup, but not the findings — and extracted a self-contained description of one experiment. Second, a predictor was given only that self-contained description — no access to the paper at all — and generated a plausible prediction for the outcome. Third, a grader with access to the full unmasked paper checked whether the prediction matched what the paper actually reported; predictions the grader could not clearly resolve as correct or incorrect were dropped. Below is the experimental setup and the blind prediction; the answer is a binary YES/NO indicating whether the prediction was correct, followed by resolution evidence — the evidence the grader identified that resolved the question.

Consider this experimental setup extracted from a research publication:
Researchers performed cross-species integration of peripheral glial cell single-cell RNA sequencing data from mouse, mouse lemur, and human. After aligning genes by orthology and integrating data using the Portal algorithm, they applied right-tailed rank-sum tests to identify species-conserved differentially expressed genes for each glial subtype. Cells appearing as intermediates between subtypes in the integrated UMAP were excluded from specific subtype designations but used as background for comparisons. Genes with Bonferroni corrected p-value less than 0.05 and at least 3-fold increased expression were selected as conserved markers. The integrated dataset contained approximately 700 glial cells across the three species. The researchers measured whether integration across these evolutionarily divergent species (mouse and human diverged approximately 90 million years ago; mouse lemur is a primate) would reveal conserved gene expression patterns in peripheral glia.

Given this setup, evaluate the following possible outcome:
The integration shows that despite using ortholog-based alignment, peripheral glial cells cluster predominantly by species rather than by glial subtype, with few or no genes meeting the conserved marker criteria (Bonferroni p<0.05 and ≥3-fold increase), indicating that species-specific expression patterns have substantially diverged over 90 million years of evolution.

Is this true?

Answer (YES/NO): NO